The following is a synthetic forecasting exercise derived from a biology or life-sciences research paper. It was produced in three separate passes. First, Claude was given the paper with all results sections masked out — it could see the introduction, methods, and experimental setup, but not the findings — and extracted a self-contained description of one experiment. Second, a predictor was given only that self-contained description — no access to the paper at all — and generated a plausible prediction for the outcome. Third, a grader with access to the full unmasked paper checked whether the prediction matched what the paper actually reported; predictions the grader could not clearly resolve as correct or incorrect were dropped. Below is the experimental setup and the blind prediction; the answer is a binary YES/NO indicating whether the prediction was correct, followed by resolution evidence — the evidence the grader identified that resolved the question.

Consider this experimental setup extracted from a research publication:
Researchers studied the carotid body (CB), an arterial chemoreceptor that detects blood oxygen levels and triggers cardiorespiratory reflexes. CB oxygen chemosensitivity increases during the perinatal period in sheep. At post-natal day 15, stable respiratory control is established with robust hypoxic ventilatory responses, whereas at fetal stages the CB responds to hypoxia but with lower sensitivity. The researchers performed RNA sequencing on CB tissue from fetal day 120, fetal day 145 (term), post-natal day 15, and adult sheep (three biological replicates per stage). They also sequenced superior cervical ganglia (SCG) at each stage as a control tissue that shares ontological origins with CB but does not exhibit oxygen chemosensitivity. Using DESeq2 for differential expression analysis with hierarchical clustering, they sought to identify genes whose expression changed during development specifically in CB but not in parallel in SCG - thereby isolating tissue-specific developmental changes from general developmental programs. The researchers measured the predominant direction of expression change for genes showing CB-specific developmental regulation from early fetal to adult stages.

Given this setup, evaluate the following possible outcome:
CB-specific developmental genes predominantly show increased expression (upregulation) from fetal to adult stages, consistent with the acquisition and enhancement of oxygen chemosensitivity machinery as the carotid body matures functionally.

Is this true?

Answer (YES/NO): NO